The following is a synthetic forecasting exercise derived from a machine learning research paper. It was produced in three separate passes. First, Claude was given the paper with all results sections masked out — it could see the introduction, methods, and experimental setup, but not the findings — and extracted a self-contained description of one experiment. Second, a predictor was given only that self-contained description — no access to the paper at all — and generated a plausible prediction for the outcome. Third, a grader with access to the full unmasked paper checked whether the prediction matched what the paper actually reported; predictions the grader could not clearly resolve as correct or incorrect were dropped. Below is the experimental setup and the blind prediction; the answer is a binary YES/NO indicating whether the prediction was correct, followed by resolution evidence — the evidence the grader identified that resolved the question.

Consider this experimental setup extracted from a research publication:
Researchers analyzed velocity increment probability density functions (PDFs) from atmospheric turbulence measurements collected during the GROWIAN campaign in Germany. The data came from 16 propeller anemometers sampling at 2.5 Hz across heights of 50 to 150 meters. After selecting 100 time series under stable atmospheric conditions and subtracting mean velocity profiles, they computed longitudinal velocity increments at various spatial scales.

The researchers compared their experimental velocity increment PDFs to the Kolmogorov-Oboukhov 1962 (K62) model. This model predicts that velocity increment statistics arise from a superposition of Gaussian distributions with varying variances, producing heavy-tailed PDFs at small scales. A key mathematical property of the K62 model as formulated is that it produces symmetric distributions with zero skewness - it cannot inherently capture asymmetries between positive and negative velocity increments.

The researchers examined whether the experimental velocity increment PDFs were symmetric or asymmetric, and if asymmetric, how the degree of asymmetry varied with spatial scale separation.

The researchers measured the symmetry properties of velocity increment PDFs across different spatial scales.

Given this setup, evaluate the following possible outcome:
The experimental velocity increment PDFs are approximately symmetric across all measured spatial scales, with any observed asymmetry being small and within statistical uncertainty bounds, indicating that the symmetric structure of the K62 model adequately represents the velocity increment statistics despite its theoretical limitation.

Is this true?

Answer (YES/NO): NO